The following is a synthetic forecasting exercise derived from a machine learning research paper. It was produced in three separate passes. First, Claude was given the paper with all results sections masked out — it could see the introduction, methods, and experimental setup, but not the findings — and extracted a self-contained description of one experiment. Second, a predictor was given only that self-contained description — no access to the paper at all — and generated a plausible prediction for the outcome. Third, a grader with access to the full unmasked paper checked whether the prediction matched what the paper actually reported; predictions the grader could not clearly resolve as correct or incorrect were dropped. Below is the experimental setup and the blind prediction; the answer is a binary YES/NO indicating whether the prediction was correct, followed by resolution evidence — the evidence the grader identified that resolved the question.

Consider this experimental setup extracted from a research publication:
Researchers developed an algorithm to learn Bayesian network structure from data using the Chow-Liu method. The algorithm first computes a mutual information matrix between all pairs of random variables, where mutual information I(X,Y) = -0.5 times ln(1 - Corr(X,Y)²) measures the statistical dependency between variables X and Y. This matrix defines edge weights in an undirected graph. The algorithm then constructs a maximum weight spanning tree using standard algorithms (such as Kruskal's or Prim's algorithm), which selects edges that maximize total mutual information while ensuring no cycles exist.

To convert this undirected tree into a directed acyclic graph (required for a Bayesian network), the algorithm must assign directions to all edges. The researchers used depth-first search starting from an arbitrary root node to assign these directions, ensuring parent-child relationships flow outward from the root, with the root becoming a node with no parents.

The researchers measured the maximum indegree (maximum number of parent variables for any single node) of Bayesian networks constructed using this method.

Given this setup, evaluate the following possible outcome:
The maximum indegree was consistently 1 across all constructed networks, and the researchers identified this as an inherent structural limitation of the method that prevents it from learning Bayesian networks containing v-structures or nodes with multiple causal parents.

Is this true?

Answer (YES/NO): NO